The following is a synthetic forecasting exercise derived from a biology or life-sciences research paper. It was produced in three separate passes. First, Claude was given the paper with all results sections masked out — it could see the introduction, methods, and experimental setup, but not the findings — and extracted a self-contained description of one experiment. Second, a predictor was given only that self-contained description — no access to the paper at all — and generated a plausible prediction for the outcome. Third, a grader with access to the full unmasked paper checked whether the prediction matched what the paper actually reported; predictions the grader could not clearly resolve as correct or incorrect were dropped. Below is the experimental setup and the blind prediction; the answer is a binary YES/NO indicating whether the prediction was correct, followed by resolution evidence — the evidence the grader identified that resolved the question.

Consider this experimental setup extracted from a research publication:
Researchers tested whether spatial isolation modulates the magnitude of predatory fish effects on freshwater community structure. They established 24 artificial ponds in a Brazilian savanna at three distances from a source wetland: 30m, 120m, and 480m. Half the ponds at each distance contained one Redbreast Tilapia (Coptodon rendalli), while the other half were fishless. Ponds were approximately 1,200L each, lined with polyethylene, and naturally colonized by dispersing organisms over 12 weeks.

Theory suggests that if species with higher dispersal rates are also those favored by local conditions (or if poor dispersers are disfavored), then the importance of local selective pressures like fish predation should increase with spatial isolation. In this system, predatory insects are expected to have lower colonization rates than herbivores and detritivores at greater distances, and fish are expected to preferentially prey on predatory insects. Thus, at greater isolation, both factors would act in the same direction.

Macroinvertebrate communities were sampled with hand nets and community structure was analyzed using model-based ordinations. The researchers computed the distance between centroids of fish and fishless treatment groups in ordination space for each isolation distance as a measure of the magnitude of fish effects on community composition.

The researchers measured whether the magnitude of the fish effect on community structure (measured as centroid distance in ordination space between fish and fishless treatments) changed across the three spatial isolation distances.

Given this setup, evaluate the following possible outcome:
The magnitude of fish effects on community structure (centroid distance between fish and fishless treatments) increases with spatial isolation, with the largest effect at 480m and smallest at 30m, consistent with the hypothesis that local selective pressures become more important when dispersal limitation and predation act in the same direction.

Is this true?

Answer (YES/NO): NO